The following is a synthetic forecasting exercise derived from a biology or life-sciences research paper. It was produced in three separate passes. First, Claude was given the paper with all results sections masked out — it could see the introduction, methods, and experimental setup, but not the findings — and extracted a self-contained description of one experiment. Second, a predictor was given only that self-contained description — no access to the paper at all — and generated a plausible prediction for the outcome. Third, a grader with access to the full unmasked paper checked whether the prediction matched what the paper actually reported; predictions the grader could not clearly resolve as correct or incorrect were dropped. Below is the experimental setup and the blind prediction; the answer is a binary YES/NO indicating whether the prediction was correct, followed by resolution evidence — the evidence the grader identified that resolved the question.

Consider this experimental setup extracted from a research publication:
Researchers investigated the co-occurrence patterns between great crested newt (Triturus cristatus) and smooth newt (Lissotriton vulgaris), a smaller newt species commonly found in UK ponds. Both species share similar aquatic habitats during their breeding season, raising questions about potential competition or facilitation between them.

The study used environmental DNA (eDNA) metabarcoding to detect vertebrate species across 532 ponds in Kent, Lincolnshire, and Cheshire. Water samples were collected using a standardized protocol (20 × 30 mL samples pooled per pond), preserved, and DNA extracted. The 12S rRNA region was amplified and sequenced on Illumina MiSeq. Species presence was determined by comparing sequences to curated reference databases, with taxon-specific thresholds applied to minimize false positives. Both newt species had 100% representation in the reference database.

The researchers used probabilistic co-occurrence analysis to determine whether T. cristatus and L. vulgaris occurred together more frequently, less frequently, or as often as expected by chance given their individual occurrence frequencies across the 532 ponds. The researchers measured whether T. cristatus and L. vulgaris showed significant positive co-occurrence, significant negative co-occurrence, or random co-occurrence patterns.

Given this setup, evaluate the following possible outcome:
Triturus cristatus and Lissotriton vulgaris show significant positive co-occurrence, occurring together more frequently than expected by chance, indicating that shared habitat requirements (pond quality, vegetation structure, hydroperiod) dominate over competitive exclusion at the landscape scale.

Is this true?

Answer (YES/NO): YES